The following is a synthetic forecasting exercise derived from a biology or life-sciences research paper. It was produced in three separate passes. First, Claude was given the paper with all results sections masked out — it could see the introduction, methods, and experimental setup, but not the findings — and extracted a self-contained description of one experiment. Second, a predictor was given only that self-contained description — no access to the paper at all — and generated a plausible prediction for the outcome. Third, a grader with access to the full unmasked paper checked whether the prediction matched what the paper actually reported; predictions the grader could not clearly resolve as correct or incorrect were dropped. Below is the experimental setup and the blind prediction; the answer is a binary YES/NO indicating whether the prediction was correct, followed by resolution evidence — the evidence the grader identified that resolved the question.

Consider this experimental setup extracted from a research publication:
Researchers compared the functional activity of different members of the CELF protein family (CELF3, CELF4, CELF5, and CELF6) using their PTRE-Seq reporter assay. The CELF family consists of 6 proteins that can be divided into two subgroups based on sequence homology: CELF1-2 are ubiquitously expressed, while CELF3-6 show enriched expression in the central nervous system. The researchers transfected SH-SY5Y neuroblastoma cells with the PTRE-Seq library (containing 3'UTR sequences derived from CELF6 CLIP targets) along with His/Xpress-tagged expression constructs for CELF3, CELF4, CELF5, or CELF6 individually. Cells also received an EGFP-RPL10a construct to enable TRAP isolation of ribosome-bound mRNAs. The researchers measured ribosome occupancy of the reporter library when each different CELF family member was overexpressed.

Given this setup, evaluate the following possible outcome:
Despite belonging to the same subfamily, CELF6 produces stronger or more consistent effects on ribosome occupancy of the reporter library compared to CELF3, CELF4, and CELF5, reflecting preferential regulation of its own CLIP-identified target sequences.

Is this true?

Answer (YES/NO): NO